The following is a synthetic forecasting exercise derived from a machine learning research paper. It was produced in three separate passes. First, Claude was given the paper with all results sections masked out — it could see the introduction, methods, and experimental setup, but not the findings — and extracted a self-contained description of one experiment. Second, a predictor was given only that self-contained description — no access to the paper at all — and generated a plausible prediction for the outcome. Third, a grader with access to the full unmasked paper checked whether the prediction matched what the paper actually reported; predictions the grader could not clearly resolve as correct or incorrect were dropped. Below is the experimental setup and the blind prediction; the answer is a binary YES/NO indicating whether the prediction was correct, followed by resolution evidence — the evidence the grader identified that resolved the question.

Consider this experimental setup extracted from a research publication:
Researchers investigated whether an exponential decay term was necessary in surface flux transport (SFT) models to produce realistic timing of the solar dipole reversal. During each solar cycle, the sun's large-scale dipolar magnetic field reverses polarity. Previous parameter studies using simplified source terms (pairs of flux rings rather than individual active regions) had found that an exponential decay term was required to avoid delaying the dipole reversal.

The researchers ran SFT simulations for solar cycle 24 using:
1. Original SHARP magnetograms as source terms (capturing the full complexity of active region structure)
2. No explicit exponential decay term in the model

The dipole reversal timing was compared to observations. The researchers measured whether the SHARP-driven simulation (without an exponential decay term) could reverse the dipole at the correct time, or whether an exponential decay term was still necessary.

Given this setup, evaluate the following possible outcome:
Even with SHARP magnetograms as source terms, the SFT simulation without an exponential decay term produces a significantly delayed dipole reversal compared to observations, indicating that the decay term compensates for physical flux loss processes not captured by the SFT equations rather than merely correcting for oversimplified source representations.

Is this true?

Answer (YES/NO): NO